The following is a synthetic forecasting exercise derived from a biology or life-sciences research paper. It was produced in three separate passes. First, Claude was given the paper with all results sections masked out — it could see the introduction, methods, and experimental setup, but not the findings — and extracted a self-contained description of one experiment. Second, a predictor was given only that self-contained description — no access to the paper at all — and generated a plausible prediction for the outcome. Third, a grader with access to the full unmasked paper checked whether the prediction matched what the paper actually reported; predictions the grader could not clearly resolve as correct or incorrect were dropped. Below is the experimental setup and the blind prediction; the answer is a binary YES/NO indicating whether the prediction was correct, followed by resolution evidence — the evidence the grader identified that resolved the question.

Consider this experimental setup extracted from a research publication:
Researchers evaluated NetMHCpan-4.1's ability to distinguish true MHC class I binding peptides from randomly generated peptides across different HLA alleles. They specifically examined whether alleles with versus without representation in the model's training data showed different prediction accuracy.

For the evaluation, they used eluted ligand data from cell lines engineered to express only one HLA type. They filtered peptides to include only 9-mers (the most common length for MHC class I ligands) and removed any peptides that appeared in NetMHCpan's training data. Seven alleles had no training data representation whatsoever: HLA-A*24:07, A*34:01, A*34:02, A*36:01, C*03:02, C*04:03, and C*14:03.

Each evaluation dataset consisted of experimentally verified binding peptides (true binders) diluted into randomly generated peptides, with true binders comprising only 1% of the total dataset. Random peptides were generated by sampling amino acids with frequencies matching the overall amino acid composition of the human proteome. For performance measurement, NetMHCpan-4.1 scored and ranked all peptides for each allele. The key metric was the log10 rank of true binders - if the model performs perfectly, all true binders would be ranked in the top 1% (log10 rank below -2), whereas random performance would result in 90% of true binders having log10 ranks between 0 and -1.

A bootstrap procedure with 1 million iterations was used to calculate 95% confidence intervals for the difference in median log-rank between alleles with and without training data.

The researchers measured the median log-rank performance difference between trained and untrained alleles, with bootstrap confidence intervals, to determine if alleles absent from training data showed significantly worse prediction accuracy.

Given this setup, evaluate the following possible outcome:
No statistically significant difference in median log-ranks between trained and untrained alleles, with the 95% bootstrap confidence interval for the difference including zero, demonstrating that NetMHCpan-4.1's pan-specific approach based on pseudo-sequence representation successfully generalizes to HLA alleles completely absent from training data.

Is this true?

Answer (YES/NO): NO